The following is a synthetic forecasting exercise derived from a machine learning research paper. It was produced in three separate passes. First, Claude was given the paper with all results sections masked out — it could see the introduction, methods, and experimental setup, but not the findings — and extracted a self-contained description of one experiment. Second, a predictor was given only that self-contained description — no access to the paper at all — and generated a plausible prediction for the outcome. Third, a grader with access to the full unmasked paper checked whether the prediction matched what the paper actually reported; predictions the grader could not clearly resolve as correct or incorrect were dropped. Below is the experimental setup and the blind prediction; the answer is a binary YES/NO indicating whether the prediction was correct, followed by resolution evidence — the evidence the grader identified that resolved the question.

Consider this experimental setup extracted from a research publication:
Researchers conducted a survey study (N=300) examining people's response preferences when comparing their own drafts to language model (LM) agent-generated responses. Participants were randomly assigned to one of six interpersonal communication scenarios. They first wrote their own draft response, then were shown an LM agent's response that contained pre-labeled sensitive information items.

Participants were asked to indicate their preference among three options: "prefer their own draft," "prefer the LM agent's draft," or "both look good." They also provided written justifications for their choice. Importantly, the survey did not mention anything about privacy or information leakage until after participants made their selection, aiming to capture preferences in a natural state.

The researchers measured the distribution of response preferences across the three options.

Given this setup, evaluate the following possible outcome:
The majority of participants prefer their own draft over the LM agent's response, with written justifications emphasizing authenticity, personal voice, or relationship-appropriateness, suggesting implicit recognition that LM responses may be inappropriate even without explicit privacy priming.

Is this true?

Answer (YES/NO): NO